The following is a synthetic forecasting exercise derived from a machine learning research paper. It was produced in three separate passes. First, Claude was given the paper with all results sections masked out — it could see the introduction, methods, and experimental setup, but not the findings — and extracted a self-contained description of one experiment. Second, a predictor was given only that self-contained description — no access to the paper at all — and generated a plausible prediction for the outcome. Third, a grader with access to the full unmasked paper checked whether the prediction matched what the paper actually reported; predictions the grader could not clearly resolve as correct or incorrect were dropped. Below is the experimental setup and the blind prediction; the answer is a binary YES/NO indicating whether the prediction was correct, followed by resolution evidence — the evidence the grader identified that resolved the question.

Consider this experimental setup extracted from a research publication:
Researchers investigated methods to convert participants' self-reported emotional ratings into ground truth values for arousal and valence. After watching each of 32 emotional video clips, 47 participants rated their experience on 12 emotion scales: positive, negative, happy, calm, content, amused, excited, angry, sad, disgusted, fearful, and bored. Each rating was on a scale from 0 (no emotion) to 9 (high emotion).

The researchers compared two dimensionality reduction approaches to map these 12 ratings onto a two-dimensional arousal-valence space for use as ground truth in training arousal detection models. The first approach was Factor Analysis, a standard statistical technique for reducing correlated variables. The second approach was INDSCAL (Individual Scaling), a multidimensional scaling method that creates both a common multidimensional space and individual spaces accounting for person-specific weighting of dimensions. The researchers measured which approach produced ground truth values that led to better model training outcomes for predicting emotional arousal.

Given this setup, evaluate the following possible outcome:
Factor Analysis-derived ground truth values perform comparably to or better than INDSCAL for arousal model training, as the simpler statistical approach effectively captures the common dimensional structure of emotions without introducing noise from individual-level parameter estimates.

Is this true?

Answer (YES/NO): NO